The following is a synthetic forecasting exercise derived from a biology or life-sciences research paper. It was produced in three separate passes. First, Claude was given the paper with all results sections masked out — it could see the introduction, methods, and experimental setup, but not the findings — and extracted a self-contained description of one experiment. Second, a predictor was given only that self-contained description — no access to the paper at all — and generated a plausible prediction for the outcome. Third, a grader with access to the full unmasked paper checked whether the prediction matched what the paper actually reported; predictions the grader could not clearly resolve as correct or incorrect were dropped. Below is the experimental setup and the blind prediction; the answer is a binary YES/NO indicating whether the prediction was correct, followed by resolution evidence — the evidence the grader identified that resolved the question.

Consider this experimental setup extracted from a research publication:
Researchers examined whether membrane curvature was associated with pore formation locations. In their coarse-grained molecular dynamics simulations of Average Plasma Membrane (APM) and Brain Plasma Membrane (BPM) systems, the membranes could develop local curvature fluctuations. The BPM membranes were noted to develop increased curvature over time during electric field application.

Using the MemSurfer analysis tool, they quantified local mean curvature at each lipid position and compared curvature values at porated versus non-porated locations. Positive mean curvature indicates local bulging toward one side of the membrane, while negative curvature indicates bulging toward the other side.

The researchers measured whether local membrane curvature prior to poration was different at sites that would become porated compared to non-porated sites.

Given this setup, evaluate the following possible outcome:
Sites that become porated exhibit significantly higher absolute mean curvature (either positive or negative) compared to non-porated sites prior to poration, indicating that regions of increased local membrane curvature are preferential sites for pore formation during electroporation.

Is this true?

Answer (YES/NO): NO